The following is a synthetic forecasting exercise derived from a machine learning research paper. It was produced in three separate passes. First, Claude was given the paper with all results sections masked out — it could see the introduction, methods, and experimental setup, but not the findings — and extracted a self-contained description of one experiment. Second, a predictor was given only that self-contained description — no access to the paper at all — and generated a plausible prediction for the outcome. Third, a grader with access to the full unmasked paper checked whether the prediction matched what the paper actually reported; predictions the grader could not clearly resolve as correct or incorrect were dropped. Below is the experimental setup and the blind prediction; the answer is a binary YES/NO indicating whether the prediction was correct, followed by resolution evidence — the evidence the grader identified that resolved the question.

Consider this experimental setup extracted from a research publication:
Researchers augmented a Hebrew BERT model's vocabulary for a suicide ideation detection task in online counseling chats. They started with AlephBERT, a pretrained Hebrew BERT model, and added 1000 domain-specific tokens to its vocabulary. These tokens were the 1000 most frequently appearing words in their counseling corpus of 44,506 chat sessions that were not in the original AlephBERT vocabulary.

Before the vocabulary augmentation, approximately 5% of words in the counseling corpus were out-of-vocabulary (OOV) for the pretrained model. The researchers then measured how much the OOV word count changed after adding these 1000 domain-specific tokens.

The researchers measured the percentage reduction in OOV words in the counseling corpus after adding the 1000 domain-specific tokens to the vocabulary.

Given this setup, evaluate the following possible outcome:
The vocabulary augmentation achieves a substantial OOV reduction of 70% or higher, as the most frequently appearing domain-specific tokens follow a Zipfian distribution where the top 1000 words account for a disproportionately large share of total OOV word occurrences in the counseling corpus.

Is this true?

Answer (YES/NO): NO